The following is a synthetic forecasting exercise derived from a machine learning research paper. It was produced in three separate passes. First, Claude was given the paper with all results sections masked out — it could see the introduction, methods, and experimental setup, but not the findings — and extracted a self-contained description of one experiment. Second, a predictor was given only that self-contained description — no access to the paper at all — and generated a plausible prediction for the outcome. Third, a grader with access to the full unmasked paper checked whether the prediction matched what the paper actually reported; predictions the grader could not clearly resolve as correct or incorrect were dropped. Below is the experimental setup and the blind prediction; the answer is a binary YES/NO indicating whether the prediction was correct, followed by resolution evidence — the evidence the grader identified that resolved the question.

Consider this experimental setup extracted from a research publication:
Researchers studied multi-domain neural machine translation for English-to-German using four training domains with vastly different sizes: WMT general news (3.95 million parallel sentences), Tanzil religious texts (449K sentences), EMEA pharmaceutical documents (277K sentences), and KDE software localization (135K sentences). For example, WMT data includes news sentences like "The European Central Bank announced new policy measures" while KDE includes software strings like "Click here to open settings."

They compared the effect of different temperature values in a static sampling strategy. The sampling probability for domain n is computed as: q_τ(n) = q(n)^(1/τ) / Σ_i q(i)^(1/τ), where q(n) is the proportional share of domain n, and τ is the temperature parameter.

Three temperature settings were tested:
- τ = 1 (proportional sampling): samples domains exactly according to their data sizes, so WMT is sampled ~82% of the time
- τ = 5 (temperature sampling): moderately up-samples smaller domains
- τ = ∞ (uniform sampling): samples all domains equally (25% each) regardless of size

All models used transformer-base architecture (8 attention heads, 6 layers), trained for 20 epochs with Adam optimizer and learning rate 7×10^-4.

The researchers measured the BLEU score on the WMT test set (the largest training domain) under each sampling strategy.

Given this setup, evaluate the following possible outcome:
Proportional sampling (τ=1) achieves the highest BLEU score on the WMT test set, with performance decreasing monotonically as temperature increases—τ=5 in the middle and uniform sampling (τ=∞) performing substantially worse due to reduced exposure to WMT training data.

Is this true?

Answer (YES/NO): YES